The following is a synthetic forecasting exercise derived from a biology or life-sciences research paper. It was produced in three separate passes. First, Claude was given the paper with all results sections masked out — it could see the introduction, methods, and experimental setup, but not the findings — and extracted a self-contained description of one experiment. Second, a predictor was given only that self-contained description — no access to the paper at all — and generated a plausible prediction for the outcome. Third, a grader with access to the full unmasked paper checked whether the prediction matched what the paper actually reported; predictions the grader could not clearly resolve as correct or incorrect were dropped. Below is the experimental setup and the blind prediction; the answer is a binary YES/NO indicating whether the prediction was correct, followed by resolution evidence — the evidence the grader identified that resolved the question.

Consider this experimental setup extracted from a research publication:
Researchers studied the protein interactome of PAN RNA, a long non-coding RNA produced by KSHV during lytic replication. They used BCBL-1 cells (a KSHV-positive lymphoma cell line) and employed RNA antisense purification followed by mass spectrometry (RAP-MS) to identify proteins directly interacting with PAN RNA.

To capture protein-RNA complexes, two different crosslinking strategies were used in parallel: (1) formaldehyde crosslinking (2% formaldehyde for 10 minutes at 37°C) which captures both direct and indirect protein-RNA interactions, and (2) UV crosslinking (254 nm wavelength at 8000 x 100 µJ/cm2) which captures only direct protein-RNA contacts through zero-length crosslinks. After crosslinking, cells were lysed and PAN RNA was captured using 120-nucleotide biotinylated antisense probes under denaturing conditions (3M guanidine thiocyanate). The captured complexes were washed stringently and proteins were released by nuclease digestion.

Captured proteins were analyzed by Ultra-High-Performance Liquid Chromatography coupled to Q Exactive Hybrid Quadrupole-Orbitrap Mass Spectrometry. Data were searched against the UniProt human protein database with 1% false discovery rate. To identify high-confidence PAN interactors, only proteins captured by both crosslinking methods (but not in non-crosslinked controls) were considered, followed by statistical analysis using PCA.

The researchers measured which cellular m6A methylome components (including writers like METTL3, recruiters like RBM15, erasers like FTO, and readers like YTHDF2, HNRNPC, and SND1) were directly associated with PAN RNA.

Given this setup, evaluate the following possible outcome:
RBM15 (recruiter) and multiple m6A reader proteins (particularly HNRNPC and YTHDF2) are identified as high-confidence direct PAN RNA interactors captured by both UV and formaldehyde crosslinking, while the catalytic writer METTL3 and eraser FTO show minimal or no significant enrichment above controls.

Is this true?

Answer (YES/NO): NO